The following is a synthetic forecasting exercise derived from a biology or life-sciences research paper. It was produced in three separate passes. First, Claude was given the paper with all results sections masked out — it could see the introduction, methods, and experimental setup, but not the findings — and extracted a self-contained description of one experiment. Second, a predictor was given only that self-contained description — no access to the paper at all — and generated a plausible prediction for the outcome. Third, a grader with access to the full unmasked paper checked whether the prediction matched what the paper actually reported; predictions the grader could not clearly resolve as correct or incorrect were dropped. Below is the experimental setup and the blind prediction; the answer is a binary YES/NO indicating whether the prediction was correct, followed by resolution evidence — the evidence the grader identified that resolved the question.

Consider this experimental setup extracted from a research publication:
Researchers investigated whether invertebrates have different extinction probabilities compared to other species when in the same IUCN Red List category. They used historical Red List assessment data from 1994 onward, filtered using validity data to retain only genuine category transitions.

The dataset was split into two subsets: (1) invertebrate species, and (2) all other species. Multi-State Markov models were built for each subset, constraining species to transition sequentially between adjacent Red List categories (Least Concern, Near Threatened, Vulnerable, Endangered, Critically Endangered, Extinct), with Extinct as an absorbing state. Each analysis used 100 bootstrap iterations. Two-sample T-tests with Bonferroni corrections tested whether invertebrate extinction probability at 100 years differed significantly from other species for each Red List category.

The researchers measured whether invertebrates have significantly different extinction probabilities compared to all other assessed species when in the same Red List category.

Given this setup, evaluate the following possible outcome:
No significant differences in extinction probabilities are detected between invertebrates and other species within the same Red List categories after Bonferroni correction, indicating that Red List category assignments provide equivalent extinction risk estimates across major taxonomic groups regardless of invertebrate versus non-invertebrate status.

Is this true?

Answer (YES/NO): NO